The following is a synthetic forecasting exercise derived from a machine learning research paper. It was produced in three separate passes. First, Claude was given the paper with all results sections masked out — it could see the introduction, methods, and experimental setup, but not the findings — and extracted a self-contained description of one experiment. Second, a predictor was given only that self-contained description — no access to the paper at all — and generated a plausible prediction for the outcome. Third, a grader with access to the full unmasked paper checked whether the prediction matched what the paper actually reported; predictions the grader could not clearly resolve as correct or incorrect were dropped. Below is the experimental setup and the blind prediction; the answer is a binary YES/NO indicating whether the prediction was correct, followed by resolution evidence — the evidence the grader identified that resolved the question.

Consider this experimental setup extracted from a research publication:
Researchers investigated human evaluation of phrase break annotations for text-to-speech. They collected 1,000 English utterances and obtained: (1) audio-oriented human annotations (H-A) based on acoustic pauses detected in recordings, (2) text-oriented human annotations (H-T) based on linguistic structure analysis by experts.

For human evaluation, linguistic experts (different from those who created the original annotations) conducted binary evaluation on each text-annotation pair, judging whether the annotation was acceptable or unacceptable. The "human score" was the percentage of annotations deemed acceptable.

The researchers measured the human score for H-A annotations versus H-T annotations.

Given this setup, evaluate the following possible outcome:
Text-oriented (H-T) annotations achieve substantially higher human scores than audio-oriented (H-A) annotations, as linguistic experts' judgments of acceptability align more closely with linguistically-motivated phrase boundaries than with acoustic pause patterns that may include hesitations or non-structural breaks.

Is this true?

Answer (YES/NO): YES